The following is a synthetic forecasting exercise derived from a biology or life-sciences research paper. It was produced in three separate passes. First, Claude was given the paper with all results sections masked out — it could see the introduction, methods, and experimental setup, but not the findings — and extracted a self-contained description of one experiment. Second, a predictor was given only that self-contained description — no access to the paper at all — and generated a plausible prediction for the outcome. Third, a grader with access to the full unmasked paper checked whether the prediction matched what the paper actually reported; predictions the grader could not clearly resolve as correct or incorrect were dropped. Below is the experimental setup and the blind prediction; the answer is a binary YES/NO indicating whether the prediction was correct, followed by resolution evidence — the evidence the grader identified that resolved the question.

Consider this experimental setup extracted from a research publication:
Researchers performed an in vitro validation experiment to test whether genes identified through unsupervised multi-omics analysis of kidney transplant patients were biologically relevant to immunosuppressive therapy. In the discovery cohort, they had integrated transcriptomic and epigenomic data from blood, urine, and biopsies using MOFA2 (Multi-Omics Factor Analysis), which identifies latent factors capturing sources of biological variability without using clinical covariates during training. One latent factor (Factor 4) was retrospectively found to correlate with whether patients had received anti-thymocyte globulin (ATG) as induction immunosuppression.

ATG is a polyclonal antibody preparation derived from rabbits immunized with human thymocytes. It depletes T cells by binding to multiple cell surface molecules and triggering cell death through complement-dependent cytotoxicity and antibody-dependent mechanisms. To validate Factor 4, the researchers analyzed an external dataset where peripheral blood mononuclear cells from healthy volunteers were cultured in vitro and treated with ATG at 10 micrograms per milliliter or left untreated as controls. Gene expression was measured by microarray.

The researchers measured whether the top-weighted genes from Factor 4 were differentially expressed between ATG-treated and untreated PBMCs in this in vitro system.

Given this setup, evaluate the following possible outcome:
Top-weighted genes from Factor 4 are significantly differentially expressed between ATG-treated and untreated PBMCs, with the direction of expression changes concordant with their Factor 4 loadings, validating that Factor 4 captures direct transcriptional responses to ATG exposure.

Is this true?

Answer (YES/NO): NO